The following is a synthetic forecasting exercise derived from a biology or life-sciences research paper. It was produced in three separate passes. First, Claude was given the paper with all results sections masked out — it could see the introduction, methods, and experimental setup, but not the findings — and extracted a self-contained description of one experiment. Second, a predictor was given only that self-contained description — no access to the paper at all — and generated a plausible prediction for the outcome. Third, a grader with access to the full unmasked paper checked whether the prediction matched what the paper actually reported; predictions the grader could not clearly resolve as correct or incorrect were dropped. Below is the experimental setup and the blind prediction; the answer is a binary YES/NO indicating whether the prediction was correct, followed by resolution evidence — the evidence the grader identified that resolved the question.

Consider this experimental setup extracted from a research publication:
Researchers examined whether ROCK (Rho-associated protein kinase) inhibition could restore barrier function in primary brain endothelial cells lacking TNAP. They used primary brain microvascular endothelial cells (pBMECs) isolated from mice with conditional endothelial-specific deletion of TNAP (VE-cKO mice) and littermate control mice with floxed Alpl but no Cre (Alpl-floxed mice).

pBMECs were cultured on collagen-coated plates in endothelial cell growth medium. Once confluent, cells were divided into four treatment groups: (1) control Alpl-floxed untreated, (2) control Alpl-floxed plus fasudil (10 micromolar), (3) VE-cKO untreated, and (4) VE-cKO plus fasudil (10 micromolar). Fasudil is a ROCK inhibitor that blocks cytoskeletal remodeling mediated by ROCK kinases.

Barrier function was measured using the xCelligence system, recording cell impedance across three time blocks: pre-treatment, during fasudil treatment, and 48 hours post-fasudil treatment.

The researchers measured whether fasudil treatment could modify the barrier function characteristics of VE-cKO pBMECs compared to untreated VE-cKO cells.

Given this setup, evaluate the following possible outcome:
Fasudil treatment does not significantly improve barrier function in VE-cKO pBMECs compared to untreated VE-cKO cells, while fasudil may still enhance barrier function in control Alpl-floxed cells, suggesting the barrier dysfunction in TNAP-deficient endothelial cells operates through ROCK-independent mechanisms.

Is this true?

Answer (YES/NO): NO